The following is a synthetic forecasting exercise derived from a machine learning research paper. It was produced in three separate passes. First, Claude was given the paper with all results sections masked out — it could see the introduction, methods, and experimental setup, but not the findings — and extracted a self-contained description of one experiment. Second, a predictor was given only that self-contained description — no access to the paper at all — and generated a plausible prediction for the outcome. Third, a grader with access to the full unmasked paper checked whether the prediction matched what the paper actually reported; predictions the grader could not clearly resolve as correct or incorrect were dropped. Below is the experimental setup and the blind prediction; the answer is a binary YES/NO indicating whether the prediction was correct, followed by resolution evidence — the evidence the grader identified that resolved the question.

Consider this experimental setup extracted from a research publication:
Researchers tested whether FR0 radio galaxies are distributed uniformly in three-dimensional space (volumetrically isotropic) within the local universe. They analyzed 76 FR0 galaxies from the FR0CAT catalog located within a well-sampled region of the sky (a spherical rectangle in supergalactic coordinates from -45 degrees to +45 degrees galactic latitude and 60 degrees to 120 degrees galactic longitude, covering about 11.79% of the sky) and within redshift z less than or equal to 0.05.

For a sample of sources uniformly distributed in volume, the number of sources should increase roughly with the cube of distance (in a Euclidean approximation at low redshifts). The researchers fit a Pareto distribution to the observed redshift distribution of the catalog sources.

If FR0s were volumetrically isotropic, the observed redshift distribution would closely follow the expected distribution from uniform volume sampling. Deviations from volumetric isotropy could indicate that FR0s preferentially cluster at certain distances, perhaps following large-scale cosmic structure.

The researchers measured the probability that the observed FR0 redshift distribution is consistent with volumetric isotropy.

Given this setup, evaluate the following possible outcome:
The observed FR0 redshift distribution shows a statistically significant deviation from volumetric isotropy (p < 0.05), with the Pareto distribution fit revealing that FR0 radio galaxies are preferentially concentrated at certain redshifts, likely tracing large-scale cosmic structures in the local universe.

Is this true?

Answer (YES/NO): NO